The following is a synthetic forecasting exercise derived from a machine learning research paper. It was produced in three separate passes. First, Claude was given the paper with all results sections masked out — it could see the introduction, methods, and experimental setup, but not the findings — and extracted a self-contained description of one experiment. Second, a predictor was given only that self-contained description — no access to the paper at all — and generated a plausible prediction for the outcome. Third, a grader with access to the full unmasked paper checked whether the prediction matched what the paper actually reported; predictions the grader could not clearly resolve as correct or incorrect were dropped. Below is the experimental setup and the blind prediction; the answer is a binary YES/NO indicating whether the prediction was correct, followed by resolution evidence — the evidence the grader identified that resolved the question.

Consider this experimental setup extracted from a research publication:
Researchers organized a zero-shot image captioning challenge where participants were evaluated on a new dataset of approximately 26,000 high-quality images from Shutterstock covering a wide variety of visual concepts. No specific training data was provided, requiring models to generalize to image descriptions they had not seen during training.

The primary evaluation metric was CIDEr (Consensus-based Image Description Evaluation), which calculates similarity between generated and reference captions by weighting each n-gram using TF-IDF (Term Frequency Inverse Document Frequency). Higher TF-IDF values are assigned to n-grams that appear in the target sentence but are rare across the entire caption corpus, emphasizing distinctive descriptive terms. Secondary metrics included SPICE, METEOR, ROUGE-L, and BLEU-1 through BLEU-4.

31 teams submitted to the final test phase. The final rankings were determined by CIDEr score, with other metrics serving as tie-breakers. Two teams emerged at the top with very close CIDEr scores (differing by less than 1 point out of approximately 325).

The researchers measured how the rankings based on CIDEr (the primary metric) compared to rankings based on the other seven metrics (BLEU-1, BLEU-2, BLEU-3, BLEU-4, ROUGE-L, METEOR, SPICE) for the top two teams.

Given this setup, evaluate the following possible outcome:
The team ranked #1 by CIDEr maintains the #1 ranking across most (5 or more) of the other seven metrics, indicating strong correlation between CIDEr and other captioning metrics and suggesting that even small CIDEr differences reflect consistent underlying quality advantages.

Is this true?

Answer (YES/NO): NO